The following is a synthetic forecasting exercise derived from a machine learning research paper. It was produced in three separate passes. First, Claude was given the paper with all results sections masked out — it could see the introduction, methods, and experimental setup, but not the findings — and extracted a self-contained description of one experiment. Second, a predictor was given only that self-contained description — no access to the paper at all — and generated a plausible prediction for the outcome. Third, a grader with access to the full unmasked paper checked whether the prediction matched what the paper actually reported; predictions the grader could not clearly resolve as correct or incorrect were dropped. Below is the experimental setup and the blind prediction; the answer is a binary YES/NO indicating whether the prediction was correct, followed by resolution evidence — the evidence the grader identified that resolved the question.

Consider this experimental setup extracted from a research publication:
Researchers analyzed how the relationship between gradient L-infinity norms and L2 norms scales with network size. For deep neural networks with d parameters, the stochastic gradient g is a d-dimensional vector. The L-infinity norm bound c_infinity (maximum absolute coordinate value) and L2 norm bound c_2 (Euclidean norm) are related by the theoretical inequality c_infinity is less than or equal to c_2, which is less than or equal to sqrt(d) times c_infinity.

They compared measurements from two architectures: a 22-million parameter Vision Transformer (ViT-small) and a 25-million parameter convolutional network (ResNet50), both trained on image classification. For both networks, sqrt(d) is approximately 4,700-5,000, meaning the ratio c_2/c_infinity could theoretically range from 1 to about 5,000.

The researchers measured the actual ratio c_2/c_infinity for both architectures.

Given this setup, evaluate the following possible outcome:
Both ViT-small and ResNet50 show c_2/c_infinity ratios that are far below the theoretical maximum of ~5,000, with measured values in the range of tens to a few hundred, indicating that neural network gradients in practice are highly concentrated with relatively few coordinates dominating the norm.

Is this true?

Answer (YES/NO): YES